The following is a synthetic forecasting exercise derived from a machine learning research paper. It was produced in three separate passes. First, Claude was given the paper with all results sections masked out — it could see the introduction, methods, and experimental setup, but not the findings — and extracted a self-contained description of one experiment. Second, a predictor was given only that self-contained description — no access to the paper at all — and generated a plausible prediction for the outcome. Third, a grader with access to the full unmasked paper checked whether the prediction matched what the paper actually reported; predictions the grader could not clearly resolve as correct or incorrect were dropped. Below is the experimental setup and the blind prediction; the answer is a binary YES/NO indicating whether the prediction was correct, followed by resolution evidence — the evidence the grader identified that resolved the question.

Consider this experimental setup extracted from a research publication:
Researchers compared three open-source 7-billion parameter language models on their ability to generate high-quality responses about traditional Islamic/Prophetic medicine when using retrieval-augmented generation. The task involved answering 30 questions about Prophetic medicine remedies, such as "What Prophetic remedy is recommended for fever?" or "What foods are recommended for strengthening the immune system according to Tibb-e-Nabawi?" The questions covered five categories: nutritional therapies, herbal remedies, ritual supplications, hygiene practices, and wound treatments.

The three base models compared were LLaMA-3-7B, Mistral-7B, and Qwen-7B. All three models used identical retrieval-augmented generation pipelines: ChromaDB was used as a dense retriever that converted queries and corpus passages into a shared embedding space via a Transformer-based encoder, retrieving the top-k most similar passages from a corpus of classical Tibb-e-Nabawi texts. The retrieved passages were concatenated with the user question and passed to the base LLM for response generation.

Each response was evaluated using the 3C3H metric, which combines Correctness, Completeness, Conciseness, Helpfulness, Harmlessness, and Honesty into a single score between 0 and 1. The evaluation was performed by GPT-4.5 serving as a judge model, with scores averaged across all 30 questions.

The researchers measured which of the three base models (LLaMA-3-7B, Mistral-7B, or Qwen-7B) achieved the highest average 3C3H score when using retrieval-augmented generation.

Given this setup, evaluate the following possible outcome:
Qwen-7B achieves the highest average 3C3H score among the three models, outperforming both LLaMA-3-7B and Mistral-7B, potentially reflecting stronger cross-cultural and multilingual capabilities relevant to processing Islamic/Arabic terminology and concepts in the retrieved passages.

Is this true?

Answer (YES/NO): NO